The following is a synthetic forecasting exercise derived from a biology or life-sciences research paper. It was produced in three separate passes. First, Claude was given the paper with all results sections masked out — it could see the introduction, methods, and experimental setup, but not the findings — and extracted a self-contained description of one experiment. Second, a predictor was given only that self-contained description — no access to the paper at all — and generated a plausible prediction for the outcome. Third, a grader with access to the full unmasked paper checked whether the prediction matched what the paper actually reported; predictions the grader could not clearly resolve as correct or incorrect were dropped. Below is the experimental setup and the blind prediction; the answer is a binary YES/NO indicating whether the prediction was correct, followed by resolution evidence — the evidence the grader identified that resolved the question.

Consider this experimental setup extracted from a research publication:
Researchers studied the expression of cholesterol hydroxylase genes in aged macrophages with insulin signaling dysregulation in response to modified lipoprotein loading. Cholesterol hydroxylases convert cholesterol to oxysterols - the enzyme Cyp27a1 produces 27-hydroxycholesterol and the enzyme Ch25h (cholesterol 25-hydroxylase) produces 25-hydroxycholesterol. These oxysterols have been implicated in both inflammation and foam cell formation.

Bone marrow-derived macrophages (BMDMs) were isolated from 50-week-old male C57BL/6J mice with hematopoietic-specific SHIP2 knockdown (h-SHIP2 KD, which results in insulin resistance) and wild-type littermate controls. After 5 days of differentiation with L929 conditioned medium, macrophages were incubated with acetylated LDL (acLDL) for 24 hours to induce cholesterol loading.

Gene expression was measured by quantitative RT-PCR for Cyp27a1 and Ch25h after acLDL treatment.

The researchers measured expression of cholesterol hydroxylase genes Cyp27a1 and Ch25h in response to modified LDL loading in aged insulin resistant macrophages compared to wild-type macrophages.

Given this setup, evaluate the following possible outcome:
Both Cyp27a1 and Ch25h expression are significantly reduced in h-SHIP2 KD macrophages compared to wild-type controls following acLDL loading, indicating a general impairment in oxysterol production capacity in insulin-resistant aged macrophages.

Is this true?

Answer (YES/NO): YES